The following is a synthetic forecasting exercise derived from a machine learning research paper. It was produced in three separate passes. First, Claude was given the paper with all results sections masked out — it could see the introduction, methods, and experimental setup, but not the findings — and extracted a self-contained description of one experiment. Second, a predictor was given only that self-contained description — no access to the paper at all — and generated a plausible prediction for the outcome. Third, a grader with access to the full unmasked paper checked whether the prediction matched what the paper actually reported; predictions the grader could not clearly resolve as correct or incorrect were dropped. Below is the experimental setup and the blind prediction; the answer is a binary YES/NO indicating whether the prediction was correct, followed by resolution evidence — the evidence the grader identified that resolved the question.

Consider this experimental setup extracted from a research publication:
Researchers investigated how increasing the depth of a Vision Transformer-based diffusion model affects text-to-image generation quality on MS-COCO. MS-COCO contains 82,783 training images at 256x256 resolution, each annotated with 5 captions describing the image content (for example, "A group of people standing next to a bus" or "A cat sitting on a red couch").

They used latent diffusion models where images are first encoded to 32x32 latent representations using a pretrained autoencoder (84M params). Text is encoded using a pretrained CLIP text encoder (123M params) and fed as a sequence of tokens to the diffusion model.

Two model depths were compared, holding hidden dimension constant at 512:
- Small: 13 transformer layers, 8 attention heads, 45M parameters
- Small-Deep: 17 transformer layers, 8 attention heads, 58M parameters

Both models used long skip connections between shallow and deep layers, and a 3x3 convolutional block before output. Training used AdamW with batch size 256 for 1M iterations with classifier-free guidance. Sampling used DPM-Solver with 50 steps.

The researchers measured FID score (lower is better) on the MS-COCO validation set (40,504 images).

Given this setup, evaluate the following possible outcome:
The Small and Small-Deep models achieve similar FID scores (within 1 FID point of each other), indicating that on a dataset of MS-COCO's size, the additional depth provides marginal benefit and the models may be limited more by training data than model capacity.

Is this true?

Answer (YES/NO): YES